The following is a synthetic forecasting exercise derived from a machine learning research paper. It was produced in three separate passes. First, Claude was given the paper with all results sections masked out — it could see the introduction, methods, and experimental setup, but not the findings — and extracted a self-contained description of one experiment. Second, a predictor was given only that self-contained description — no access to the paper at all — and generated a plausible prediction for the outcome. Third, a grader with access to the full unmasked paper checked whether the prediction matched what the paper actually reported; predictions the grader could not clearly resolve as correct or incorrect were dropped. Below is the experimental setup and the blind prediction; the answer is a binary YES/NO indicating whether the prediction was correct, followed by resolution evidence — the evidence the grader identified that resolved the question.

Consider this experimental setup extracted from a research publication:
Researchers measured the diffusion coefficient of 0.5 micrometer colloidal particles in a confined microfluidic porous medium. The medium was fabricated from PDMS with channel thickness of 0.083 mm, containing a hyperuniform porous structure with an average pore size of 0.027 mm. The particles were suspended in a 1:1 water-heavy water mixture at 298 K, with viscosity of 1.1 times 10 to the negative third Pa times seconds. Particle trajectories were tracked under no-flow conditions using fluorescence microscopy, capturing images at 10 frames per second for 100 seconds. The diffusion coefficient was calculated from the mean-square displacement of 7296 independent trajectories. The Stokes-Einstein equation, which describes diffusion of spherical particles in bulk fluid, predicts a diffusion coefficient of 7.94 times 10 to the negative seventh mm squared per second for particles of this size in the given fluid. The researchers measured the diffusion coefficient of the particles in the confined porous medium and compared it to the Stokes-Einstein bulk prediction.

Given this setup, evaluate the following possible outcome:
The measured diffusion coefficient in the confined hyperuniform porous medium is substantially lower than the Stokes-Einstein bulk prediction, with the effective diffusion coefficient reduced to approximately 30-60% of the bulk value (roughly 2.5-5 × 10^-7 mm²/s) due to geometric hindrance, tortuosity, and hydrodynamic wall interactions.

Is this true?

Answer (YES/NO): NO